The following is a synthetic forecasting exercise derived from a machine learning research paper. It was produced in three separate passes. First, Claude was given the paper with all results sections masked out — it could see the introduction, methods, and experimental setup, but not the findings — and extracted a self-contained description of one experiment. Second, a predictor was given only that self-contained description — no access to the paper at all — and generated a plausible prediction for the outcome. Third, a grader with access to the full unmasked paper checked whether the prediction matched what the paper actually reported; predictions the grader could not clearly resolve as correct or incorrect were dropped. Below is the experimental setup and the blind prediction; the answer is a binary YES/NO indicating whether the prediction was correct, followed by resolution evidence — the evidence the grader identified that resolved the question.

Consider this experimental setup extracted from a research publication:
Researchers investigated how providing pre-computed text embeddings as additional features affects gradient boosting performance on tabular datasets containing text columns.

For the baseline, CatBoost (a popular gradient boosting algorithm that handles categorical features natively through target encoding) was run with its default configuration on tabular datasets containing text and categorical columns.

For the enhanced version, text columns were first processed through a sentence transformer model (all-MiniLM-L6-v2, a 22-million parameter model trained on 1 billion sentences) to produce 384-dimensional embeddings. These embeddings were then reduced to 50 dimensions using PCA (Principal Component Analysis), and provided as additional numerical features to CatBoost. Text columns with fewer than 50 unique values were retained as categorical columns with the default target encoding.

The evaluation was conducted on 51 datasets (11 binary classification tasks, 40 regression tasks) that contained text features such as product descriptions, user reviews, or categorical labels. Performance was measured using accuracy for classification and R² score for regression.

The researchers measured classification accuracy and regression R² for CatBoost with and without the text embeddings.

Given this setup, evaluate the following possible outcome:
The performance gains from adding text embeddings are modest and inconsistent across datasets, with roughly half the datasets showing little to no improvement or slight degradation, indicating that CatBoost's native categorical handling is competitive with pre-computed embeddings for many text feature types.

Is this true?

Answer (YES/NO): NO